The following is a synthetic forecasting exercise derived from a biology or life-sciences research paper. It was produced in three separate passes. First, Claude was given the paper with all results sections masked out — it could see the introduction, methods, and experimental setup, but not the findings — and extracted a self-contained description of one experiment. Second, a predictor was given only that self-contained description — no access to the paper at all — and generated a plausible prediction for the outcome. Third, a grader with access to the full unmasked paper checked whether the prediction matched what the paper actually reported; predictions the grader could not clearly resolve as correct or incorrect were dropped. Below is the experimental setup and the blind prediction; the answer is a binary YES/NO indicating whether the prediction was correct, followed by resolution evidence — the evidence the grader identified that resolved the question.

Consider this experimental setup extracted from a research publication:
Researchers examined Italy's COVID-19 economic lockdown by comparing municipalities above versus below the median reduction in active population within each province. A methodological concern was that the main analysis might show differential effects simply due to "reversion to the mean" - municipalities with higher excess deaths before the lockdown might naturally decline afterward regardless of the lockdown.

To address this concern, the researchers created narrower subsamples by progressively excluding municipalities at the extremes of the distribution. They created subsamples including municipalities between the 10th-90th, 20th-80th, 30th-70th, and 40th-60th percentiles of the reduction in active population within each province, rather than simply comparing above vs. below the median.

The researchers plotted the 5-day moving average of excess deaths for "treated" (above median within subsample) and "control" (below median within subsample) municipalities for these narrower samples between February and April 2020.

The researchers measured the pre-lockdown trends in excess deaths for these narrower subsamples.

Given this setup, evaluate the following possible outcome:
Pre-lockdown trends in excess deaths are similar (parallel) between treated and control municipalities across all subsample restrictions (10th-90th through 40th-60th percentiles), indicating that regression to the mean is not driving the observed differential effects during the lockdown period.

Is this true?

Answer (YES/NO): NO